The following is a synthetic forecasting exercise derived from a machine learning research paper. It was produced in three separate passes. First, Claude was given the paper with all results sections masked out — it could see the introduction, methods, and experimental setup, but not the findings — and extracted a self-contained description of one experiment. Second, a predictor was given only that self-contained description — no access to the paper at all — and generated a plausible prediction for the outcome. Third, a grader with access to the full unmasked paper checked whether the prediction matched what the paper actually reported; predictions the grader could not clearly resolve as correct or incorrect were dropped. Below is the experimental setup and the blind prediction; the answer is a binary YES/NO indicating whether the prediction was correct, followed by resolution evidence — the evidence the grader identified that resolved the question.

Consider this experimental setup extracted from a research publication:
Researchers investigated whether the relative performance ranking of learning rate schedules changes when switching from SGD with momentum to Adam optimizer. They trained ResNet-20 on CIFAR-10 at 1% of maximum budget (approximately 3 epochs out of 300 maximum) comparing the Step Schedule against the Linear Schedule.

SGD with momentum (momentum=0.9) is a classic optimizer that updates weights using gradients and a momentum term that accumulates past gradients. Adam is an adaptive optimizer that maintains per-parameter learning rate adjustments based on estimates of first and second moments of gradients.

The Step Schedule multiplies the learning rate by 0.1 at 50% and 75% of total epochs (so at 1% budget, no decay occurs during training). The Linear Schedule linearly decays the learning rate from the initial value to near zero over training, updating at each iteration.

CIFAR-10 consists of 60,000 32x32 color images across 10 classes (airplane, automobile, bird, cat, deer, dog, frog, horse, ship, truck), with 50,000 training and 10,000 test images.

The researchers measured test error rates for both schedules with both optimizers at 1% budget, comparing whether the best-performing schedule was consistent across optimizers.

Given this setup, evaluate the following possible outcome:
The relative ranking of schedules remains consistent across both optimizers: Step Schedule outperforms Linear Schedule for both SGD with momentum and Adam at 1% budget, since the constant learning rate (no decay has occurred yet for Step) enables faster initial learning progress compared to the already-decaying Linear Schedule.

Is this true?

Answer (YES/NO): NO